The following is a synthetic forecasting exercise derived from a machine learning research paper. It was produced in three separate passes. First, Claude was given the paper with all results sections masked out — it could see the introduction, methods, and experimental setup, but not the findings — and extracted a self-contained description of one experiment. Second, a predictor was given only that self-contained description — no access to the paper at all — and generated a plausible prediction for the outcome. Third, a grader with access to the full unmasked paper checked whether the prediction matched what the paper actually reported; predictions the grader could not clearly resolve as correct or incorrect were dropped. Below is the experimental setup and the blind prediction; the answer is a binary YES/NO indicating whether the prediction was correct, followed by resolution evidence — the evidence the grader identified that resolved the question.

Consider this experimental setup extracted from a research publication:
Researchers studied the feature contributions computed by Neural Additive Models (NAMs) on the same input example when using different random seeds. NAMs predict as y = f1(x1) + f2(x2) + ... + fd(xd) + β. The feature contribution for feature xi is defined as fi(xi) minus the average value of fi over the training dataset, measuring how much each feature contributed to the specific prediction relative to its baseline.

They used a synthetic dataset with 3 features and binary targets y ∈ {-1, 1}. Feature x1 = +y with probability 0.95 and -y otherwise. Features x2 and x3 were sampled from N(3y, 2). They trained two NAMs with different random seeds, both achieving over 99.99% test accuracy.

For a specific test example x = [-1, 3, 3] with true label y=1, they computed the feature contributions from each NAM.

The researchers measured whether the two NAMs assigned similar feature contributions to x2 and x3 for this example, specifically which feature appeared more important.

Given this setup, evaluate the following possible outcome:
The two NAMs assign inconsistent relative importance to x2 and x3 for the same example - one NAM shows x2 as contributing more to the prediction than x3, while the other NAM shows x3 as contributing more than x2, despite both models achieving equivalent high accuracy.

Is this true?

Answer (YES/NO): YES